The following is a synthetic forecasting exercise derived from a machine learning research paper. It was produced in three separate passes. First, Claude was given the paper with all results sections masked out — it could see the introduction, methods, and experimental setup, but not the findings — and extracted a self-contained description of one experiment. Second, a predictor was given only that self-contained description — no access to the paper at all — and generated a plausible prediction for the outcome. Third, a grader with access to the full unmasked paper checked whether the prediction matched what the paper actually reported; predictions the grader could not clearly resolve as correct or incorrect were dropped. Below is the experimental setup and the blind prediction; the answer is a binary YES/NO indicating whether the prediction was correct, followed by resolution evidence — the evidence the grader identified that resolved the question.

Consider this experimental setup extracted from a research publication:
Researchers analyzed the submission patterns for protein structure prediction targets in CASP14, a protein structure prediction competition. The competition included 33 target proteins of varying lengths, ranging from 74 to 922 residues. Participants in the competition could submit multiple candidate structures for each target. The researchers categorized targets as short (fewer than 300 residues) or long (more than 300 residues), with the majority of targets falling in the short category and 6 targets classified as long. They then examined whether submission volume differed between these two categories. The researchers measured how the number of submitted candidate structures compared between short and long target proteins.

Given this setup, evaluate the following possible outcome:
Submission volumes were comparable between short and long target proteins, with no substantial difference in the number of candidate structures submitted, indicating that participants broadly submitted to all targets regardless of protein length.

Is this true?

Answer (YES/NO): YES